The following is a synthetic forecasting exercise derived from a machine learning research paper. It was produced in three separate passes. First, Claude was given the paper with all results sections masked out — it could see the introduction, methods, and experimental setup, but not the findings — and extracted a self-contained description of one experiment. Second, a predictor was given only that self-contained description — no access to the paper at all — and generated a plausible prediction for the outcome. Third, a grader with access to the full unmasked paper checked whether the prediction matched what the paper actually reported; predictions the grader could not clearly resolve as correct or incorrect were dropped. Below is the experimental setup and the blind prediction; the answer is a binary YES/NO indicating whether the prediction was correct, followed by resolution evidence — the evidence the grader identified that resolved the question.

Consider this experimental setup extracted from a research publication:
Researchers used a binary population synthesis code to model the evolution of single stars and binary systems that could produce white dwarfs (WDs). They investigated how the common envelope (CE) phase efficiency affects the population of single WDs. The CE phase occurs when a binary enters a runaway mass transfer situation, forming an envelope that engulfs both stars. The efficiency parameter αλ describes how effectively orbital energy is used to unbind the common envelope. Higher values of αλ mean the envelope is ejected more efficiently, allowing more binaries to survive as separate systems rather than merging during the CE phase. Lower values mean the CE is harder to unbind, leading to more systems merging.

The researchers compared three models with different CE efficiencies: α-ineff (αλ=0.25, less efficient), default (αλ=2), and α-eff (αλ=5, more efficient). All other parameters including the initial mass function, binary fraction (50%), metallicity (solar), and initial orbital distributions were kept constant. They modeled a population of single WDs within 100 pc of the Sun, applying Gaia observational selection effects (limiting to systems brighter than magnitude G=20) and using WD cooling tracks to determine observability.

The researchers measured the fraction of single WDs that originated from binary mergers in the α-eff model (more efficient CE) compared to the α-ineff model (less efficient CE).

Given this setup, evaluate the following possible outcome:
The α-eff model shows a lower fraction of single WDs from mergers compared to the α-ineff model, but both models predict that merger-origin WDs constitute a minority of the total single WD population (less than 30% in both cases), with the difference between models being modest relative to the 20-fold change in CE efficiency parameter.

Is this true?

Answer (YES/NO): NO